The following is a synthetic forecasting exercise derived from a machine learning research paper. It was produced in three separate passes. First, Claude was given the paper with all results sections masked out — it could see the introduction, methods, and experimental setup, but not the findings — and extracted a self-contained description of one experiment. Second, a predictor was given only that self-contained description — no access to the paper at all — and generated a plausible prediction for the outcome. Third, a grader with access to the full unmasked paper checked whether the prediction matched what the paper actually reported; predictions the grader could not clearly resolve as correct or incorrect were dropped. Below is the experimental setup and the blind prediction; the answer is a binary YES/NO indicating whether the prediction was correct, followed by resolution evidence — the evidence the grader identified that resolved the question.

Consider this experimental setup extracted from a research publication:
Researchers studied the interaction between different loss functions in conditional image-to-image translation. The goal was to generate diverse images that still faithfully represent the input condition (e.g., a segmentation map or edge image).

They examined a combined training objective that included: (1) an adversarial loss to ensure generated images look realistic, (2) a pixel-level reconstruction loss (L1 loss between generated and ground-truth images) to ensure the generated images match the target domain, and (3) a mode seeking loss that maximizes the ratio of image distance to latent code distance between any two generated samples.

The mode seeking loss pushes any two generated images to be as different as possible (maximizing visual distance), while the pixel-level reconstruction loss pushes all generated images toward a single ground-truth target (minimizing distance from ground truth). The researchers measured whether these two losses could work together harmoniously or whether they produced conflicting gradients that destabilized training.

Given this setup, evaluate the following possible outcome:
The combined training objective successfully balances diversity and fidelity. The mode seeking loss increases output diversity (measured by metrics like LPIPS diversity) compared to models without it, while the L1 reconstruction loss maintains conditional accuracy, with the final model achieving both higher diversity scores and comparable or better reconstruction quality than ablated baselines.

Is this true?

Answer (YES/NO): NO